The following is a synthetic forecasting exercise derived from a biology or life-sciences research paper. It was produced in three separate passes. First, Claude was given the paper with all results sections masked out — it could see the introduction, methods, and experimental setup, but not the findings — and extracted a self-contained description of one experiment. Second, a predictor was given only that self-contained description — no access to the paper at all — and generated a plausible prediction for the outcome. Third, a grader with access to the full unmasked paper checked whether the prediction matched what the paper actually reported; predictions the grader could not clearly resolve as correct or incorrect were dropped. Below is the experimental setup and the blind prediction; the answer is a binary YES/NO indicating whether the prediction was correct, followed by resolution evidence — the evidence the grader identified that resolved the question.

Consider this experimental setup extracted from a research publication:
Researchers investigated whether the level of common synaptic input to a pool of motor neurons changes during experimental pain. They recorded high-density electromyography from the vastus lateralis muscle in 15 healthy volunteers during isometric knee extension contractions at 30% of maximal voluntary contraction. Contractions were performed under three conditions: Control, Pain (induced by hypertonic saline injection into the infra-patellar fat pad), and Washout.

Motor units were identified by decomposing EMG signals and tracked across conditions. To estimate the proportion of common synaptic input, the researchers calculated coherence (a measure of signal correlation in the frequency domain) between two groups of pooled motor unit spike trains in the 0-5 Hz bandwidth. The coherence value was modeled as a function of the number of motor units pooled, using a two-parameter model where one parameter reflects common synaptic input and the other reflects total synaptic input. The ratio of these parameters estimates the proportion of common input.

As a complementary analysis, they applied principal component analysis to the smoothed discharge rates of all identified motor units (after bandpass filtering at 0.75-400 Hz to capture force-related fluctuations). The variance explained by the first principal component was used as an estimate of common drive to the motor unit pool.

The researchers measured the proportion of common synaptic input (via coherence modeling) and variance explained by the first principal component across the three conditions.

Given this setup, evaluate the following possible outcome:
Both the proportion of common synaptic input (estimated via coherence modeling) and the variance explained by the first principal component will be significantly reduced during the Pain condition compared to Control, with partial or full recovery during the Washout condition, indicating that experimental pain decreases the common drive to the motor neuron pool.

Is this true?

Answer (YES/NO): YES